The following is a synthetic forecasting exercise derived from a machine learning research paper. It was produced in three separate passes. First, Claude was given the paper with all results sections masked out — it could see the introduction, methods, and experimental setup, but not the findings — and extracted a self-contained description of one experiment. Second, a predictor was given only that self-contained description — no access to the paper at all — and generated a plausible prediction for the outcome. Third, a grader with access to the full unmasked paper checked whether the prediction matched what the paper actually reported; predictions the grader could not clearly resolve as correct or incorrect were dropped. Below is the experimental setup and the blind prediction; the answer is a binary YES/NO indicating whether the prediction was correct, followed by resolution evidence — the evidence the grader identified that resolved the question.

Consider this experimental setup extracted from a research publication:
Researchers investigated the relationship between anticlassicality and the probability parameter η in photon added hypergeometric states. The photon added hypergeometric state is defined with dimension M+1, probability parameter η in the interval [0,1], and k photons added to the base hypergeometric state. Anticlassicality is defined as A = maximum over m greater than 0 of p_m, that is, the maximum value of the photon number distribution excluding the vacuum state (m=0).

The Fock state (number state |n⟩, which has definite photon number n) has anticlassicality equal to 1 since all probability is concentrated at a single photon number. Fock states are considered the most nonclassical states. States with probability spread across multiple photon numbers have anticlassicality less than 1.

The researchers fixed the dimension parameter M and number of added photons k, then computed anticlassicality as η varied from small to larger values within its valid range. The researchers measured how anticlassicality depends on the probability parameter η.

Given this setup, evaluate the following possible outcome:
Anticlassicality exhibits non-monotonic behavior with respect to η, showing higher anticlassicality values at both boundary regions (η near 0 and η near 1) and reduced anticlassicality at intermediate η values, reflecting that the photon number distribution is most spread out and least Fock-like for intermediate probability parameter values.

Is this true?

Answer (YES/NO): NO